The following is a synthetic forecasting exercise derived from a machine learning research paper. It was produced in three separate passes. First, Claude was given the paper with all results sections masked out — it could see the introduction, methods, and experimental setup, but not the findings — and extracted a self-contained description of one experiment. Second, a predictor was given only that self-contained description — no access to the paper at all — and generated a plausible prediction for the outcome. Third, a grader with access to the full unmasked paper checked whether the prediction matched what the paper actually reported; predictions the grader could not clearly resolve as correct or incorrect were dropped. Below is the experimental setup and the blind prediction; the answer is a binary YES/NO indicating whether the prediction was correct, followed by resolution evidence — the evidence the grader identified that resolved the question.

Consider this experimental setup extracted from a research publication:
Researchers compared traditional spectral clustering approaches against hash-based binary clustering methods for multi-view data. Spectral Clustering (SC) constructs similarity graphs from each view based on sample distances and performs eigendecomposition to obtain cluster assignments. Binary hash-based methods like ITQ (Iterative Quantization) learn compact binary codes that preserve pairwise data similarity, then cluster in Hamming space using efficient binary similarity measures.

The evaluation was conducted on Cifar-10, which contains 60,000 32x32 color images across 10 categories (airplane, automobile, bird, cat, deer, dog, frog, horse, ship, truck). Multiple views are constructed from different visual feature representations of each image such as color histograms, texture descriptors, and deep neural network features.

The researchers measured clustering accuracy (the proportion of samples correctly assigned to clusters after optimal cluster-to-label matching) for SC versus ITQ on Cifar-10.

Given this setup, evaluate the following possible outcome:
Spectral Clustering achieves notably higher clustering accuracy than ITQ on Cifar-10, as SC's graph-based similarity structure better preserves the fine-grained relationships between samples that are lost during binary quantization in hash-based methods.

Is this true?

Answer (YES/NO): NO